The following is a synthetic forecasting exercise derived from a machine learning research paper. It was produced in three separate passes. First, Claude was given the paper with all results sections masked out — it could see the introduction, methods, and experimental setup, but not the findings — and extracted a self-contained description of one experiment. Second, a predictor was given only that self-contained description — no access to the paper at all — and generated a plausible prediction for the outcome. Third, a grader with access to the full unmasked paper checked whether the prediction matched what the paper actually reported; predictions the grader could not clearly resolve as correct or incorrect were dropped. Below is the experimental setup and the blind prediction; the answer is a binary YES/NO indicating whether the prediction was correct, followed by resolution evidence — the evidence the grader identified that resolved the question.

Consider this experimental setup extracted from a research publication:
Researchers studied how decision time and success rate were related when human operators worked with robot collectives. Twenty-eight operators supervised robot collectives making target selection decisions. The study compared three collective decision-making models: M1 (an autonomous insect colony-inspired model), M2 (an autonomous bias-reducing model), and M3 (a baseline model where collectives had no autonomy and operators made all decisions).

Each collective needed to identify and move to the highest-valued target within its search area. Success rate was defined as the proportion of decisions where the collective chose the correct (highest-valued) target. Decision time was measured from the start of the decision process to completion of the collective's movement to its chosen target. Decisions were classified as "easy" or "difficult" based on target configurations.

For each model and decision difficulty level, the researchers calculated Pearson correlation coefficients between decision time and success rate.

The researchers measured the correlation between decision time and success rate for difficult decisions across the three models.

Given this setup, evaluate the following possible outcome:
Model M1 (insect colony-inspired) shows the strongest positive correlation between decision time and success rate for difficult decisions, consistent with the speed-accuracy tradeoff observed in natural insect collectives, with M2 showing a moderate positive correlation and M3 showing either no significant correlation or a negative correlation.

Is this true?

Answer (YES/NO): NO